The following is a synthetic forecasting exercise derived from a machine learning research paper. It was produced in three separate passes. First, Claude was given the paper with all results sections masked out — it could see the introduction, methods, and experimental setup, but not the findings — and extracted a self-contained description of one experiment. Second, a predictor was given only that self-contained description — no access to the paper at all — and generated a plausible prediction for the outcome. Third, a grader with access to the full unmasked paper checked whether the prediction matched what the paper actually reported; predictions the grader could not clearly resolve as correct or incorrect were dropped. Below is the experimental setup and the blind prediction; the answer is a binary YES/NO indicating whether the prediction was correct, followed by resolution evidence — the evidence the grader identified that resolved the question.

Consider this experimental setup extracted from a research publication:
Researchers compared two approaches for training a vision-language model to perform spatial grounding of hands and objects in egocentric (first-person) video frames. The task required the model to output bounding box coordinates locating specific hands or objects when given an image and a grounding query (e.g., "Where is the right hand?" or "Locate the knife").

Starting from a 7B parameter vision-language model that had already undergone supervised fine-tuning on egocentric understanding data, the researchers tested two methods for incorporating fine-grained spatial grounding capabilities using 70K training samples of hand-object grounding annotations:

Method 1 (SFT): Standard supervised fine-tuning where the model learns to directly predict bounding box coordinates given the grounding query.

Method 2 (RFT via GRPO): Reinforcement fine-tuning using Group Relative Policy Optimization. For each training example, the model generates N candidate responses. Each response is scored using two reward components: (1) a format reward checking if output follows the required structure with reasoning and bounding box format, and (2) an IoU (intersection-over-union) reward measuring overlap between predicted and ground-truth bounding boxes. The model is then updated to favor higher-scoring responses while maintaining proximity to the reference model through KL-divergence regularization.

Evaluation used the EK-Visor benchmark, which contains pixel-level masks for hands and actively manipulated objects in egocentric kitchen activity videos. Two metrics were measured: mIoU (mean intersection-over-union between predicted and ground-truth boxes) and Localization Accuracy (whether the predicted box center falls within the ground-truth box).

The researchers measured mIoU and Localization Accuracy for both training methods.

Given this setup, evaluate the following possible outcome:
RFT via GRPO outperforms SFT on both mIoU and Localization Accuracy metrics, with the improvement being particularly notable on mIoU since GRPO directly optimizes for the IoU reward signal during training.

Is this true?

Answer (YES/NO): YES